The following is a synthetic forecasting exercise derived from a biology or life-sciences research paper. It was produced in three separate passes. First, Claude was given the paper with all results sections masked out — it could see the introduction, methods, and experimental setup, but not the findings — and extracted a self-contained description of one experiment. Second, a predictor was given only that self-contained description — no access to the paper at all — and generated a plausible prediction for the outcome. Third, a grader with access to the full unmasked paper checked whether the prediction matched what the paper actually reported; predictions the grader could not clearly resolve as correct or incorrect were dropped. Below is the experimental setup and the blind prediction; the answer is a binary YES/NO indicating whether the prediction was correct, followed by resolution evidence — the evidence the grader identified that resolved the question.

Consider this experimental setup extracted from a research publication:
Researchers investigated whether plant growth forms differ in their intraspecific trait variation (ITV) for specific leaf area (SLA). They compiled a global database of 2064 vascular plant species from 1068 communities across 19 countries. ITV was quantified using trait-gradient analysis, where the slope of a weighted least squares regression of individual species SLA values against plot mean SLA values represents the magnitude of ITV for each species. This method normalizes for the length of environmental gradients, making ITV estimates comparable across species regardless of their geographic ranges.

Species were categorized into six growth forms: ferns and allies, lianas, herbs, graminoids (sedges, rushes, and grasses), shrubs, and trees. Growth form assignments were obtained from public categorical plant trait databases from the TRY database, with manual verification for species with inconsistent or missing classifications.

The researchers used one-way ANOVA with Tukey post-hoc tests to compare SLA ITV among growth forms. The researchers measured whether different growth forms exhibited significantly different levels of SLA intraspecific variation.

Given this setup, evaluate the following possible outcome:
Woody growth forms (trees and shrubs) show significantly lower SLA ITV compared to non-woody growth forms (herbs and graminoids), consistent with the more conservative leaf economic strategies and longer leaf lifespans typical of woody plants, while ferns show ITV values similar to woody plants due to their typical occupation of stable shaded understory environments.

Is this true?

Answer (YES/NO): NO